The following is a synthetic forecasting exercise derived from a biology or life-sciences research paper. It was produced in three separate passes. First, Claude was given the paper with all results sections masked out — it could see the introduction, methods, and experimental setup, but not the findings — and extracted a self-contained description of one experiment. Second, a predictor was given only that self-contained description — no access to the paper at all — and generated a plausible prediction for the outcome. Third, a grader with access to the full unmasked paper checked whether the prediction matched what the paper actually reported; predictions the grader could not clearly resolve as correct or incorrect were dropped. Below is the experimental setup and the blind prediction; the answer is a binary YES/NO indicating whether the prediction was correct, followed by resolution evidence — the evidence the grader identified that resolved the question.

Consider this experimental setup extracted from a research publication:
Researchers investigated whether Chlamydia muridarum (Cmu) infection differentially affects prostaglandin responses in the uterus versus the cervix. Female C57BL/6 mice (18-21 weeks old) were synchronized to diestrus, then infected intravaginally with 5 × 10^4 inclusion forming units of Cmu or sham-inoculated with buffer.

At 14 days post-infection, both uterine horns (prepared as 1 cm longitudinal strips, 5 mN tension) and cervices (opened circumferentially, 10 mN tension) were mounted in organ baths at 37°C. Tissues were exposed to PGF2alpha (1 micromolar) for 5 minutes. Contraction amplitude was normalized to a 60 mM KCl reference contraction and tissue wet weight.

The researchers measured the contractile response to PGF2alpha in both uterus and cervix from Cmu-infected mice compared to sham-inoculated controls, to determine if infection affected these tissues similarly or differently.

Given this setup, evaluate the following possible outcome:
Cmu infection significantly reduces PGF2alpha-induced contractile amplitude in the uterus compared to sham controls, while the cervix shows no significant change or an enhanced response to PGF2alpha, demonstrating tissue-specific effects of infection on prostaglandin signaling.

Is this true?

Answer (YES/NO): NO